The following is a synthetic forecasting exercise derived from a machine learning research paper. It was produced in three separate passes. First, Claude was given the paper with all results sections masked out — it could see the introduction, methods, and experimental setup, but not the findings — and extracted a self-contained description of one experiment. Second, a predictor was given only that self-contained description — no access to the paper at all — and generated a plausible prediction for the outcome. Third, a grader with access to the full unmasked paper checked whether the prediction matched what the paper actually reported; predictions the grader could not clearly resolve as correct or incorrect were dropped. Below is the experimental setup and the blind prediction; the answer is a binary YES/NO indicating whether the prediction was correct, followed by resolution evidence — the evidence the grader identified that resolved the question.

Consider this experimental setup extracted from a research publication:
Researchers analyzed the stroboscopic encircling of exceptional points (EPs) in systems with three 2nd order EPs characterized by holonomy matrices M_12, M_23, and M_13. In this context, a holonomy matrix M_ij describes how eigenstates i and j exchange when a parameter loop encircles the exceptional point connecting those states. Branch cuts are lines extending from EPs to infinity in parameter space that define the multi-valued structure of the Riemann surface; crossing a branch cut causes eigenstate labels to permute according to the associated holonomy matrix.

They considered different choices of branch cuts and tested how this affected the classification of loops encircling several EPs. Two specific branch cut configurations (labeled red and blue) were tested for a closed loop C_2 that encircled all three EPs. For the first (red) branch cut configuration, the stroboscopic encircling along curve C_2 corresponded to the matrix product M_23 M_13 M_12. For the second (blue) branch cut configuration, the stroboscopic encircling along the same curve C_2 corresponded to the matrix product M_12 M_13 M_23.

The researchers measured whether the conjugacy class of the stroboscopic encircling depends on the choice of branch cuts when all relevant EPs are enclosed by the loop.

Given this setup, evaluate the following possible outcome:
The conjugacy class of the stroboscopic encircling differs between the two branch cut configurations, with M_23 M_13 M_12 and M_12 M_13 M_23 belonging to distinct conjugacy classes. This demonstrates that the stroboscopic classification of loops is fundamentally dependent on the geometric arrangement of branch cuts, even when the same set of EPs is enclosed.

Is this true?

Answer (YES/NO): NO